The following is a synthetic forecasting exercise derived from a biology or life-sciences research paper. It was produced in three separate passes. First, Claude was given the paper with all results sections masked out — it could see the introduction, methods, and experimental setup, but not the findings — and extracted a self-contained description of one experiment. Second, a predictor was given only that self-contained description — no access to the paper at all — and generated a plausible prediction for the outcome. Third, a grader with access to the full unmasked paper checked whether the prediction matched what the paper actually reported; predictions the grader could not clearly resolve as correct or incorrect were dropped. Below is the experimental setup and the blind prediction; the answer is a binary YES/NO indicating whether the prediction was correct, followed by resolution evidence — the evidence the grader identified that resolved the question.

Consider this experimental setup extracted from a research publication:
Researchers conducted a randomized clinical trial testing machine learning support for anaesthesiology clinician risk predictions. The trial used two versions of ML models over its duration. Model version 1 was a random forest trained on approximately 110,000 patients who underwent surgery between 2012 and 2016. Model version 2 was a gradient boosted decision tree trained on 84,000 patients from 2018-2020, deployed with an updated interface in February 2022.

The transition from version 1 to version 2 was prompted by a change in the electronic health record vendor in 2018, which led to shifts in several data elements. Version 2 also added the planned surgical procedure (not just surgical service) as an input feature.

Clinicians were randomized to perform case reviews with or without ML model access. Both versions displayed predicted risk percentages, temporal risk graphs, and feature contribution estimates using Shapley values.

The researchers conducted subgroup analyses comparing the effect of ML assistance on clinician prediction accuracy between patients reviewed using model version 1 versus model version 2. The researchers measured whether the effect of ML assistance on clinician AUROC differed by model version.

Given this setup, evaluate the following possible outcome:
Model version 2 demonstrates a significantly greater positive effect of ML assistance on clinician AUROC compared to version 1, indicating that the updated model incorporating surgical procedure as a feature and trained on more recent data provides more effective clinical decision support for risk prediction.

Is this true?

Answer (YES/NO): NO